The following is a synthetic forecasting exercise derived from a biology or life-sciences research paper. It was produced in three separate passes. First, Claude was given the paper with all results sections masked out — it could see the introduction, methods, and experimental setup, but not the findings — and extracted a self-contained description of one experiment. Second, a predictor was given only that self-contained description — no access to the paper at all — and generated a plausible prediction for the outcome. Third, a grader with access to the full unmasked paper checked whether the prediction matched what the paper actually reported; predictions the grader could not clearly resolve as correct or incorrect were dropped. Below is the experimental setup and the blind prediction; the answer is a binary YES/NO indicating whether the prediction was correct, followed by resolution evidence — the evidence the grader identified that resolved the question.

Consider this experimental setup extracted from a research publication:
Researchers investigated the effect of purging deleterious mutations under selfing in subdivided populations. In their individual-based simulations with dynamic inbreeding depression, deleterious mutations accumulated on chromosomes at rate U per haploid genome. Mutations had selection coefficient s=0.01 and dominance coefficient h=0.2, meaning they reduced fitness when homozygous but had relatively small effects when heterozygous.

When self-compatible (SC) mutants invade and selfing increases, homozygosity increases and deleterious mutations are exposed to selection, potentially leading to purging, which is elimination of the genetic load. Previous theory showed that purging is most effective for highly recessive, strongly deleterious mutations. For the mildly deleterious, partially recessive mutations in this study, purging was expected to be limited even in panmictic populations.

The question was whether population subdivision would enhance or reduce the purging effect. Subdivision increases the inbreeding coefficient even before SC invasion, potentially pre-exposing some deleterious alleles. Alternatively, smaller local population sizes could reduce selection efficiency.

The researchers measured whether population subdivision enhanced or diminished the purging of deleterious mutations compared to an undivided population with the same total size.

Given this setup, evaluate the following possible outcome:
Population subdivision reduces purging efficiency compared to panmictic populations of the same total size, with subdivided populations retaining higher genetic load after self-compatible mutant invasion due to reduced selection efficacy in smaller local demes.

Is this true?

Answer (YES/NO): NO